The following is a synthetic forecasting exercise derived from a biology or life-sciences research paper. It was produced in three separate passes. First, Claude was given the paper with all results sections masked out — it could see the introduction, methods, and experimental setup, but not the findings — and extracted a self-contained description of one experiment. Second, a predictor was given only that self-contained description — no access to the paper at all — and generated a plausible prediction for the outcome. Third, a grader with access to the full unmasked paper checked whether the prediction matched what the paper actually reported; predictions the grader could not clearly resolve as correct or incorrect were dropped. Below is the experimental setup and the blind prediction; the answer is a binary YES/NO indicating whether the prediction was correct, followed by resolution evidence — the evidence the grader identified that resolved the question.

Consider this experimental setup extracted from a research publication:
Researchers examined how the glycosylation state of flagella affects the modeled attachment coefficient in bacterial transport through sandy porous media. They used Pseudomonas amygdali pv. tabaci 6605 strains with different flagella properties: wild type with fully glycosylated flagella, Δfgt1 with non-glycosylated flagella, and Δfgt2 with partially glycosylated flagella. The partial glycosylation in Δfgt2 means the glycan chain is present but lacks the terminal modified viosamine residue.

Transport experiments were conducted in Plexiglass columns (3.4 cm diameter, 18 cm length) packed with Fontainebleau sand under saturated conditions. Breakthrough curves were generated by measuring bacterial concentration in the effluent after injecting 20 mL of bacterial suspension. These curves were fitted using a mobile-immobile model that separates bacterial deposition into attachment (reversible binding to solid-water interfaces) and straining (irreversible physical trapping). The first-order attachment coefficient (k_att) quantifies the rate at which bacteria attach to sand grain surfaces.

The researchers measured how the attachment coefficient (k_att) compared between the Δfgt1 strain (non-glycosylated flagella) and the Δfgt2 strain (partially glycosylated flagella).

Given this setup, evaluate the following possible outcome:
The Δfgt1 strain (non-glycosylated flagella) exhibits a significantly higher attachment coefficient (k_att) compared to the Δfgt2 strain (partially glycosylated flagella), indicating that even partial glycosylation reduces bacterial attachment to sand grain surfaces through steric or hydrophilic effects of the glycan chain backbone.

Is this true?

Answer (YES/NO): YES